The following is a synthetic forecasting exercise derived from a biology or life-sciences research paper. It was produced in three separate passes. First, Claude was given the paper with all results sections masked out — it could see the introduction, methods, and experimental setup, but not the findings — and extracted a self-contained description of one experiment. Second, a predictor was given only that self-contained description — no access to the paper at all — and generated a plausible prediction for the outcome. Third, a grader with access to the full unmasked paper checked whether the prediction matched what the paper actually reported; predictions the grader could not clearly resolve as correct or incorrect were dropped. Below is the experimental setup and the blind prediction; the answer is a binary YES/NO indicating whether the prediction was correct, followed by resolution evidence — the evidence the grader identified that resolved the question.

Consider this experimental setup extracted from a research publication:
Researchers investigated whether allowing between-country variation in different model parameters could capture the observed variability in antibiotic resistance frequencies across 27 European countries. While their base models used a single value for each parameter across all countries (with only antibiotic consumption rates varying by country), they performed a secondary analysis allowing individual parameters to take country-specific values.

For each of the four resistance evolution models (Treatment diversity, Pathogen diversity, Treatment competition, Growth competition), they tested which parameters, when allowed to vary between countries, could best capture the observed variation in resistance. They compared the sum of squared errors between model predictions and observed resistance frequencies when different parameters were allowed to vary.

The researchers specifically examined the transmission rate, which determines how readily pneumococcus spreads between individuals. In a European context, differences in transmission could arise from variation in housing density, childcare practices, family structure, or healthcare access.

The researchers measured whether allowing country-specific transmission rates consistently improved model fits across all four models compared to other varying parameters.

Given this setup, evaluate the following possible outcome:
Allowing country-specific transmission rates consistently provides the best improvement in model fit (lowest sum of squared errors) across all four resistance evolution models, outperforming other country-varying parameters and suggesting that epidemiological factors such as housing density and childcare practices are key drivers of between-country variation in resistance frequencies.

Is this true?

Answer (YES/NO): NO